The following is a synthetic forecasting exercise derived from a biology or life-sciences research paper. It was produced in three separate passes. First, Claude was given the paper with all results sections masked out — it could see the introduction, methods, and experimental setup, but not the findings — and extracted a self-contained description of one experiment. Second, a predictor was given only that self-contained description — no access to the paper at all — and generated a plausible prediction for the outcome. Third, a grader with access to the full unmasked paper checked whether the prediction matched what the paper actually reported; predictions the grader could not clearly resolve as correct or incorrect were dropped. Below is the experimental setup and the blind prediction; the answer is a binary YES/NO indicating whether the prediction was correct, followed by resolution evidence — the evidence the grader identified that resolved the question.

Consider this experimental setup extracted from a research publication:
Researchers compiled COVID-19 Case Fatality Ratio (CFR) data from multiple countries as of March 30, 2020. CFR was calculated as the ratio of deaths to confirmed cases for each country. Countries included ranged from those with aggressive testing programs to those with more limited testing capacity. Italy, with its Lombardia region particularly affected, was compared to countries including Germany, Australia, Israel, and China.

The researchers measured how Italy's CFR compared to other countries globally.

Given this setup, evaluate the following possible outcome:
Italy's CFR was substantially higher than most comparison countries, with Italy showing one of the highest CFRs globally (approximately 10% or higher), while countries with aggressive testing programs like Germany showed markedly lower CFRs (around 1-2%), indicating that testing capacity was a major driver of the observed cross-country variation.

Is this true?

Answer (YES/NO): YES